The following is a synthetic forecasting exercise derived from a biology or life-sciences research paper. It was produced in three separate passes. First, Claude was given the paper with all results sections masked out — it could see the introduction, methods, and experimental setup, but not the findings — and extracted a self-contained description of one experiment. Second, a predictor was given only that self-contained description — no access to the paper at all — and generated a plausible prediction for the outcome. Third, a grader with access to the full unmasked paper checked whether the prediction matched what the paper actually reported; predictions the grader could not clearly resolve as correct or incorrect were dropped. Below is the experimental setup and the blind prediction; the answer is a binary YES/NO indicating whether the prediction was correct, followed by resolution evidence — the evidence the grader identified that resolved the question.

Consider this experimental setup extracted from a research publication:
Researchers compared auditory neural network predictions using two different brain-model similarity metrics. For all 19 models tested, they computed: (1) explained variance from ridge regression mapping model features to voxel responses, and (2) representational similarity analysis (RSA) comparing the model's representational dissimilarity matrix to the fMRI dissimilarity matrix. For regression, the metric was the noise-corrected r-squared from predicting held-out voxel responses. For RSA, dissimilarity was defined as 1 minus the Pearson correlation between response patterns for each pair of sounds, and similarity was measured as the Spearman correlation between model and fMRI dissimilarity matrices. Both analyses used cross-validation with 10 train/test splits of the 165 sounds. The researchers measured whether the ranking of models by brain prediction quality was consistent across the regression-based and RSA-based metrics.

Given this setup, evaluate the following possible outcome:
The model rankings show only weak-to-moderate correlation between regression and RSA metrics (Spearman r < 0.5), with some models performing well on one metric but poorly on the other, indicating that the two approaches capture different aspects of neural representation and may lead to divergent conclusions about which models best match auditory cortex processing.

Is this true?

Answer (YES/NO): NO